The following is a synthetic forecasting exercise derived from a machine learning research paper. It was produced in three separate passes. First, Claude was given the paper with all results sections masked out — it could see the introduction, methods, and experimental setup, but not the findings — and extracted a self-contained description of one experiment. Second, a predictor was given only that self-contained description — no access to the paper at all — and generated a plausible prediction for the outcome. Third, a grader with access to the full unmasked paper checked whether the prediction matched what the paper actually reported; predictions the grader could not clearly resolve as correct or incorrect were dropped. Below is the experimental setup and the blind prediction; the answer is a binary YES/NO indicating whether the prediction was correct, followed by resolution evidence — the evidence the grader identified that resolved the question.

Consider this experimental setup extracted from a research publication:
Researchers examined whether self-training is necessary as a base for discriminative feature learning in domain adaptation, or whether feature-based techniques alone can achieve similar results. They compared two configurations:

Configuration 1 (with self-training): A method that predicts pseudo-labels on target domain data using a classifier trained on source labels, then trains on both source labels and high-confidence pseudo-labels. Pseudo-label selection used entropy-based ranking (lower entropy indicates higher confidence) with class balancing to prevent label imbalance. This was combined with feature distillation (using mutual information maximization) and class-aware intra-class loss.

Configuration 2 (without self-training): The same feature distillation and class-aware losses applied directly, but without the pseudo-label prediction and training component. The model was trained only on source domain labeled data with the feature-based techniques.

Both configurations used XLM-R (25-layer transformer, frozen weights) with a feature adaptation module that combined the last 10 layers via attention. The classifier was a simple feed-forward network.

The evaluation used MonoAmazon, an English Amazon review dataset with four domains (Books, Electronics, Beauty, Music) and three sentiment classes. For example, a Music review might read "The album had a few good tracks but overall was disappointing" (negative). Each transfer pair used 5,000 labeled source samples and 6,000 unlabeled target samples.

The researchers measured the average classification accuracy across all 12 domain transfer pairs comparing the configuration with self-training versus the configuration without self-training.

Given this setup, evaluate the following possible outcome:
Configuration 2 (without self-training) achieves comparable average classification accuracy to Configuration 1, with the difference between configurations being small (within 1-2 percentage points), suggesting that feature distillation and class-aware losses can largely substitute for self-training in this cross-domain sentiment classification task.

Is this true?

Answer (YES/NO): NO